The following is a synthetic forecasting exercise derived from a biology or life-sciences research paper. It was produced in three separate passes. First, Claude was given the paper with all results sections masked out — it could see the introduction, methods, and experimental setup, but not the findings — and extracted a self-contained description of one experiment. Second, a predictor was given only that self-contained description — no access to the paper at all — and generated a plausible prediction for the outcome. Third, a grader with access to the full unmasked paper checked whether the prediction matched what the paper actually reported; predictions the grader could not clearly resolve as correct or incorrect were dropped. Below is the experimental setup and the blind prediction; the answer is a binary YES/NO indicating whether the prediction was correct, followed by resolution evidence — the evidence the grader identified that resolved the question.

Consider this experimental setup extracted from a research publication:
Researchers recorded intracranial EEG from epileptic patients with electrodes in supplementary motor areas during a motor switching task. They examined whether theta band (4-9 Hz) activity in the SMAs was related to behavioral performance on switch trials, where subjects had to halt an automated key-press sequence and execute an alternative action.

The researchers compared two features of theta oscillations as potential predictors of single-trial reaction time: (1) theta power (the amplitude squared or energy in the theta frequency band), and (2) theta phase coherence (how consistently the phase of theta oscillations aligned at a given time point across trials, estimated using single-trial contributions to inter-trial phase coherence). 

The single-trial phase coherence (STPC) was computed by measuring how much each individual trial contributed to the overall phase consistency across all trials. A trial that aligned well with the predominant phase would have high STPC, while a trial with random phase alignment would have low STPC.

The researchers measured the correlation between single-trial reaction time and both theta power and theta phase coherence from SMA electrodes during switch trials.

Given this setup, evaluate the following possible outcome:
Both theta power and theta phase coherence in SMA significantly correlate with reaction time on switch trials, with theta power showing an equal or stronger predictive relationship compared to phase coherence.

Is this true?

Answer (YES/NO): NO